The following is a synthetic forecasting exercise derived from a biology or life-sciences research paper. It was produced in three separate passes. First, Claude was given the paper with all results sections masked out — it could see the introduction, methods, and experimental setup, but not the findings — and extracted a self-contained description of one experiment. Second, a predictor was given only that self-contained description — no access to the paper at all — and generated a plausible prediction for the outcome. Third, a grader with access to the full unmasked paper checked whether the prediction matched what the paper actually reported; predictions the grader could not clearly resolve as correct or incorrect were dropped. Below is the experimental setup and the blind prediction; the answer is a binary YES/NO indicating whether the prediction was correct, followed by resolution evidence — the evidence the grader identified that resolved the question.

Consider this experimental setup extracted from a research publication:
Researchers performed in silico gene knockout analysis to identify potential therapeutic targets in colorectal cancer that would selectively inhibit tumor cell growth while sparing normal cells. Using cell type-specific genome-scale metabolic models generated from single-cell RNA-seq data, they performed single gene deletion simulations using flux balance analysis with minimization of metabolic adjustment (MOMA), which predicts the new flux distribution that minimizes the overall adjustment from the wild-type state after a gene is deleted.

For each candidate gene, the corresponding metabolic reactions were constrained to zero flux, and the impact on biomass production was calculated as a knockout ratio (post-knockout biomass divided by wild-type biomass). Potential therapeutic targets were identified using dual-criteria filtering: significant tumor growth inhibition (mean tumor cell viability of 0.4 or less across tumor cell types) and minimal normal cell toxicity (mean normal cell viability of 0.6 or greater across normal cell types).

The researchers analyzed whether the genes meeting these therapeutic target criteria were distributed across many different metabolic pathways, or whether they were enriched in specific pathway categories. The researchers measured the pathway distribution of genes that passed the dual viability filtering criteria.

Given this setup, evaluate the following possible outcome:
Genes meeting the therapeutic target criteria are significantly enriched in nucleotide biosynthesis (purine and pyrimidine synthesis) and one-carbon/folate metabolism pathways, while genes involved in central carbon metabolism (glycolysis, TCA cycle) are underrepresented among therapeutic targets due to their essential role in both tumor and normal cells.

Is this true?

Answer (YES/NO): NO